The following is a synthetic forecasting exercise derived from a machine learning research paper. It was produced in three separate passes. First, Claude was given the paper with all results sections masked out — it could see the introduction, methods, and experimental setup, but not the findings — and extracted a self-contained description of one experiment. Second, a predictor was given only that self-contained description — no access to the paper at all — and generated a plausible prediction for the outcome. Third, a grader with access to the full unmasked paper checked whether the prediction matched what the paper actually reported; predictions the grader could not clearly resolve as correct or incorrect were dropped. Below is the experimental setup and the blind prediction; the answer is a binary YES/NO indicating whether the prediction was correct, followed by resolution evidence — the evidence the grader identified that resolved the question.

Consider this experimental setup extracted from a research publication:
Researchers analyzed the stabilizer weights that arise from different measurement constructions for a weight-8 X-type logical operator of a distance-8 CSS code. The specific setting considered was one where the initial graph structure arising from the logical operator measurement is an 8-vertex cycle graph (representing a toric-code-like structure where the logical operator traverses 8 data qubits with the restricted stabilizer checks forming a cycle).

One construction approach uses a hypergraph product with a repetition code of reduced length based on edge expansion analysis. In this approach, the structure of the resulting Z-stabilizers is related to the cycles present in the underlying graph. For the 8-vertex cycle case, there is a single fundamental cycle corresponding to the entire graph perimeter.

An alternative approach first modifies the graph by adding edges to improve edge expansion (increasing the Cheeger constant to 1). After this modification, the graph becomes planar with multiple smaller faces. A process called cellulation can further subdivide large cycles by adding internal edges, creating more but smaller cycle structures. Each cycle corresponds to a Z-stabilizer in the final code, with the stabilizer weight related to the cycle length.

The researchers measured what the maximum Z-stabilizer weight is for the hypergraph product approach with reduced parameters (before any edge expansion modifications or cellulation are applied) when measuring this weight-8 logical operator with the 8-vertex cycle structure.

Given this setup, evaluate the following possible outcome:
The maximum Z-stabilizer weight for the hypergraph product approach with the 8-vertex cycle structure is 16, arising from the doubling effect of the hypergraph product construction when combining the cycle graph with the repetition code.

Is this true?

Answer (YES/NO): NO